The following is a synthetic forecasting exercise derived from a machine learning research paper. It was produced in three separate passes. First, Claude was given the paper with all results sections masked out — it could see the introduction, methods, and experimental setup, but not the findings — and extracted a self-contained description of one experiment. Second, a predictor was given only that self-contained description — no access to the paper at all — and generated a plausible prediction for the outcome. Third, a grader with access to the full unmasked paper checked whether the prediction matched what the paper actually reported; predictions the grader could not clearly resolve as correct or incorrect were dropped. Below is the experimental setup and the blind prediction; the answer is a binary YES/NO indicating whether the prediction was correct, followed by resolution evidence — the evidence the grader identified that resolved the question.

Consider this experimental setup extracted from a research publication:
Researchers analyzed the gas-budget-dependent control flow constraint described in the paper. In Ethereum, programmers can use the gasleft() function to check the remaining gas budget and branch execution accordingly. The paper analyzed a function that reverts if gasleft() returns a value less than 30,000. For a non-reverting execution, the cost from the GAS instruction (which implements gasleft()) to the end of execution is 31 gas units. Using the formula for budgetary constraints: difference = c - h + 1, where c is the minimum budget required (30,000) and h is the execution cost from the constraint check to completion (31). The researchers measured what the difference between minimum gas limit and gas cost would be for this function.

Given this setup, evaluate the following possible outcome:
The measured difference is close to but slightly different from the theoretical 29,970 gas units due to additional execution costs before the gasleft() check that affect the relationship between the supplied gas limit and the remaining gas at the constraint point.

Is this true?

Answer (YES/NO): NO